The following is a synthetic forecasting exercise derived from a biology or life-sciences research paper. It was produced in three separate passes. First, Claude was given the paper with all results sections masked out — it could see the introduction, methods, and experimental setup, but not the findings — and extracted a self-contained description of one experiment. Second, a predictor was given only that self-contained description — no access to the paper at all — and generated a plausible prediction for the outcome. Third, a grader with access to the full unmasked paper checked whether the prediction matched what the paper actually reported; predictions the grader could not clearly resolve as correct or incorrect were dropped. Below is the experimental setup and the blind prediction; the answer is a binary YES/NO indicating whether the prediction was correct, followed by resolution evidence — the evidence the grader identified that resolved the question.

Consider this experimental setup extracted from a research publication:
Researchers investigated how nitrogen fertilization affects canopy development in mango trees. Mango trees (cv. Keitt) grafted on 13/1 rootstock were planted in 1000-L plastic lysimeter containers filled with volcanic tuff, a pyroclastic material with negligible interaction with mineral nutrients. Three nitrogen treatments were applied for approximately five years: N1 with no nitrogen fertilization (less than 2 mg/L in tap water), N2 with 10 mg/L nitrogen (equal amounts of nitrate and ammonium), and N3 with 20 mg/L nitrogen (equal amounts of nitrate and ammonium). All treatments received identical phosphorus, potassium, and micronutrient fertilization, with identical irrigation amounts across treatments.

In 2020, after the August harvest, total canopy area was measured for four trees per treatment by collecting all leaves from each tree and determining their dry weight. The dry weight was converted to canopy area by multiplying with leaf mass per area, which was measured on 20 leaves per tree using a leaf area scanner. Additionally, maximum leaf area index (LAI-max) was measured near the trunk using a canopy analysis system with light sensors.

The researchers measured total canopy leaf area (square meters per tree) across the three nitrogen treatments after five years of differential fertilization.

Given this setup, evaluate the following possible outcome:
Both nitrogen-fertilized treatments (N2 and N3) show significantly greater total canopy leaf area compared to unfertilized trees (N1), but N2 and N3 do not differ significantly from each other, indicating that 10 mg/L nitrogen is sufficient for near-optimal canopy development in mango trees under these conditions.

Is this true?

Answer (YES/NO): NO